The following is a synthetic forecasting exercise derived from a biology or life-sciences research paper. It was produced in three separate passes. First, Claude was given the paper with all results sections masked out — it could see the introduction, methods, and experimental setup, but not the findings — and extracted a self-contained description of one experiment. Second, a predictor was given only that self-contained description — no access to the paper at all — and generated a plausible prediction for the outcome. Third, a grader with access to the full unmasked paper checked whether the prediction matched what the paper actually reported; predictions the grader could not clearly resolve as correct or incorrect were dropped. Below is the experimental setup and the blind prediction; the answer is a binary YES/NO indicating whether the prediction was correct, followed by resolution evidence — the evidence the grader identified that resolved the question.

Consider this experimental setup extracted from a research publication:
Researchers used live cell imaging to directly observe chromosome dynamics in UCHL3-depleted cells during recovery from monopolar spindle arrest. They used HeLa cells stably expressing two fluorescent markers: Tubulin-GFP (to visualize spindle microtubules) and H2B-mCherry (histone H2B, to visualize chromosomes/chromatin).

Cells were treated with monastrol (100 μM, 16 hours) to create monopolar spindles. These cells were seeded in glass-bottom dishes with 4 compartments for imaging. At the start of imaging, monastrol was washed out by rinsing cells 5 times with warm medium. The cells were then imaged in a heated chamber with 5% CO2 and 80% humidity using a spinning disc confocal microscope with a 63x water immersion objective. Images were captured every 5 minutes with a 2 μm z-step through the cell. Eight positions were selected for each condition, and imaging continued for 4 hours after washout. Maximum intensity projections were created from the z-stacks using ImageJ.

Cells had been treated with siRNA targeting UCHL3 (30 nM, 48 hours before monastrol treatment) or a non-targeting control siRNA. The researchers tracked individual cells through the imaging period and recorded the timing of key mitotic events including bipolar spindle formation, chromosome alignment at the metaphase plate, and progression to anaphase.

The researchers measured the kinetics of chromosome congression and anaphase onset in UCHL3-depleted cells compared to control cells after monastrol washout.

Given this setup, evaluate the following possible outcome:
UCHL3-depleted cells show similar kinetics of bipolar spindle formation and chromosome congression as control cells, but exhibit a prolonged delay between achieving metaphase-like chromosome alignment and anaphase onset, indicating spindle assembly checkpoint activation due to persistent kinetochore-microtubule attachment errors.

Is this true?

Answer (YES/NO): NO